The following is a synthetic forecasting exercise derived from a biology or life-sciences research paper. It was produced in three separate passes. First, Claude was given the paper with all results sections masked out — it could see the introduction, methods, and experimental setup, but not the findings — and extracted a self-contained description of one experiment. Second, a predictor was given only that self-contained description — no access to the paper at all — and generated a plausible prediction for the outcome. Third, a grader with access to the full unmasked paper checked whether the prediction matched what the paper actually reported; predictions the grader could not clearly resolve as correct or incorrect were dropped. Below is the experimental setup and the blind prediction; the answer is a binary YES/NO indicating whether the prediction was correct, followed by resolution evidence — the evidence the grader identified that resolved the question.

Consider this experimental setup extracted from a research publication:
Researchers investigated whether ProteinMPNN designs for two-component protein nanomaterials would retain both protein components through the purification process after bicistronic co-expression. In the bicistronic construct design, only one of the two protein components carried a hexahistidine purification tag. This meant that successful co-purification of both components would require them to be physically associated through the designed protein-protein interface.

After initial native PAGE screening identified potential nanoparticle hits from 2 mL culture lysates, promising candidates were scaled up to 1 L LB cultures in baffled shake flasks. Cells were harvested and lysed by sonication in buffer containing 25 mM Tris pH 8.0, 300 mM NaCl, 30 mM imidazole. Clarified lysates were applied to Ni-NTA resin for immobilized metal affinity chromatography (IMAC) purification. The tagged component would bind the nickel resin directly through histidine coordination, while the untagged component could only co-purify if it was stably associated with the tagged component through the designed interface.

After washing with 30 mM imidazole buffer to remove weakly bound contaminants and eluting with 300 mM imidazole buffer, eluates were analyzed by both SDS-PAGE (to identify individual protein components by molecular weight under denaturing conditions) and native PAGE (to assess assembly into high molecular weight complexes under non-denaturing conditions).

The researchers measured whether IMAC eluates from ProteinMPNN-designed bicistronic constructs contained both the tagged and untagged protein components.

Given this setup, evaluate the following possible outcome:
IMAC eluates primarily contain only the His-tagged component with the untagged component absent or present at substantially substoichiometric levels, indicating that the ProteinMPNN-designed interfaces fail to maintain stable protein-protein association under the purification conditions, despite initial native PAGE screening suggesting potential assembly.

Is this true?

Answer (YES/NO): NO